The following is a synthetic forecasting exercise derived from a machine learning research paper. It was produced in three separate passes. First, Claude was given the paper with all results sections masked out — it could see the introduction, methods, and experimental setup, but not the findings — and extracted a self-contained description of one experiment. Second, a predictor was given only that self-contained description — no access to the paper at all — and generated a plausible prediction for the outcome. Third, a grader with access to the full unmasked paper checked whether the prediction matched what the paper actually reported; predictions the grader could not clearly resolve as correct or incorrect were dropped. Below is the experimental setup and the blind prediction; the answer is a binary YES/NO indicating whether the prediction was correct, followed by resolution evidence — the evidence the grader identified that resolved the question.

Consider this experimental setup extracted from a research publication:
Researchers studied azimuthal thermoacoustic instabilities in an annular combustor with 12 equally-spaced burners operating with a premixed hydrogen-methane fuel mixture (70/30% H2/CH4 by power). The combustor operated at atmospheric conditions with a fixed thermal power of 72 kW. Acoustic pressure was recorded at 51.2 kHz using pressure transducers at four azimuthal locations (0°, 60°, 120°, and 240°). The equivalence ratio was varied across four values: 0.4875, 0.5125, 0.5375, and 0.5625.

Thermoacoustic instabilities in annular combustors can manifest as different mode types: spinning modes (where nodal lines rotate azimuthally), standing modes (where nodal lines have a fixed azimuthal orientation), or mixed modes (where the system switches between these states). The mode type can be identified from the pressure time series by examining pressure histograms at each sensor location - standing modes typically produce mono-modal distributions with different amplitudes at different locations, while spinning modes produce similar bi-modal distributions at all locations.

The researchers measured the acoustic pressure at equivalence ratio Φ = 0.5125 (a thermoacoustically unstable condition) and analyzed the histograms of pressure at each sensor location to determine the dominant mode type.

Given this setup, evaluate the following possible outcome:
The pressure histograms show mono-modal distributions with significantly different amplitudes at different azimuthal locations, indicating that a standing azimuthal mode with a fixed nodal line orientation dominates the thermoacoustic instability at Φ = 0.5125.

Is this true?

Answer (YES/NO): YES